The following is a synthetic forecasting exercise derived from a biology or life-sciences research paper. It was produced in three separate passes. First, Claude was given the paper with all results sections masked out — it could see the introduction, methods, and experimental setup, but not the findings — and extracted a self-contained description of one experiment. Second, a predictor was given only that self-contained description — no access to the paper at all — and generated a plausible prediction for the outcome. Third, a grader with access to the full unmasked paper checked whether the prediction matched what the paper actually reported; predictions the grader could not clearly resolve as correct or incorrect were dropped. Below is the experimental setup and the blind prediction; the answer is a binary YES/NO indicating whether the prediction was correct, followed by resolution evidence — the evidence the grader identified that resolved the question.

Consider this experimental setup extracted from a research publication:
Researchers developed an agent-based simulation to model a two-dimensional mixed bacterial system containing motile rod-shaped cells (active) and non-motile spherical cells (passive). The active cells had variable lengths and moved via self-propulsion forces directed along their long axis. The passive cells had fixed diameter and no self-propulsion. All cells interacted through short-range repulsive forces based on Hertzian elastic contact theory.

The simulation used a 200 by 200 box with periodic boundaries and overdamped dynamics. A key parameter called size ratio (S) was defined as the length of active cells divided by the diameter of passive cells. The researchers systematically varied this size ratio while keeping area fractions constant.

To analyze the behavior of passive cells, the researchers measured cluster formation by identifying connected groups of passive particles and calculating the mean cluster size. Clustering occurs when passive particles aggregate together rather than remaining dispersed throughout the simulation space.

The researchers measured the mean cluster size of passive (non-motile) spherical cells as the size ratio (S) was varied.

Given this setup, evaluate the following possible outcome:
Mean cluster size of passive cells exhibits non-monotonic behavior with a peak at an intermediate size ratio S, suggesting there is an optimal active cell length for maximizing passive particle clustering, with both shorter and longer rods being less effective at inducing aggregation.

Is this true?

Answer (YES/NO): NO